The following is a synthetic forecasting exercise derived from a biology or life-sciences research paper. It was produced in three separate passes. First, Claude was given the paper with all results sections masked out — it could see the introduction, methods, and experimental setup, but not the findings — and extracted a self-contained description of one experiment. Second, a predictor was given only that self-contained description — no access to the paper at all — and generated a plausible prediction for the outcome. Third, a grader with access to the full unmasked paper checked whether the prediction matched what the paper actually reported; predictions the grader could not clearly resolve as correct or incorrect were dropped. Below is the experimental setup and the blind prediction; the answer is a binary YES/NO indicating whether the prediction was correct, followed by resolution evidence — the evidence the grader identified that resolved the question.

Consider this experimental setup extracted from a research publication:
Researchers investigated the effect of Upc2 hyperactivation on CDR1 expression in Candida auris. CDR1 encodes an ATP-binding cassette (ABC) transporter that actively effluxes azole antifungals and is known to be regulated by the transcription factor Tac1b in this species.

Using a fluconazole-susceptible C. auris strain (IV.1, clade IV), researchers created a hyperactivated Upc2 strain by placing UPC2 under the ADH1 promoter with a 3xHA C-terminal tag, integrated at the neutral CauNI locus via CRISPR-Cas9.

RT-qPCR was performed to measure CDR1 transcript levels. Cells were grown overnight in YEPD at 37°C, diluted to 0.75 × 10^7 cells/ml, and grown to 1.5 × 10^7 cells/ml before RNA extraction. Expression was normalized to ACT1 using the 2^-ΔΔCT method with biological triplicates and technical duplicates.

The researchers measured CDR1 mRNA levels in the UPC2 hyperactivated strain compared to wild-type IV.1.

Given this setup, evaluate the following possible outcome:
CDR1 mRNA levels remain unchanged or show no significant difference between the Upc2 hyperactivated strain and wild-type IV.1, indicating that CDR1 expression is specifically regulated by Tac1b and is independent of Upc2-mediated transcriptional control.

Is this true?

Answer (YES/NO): YES